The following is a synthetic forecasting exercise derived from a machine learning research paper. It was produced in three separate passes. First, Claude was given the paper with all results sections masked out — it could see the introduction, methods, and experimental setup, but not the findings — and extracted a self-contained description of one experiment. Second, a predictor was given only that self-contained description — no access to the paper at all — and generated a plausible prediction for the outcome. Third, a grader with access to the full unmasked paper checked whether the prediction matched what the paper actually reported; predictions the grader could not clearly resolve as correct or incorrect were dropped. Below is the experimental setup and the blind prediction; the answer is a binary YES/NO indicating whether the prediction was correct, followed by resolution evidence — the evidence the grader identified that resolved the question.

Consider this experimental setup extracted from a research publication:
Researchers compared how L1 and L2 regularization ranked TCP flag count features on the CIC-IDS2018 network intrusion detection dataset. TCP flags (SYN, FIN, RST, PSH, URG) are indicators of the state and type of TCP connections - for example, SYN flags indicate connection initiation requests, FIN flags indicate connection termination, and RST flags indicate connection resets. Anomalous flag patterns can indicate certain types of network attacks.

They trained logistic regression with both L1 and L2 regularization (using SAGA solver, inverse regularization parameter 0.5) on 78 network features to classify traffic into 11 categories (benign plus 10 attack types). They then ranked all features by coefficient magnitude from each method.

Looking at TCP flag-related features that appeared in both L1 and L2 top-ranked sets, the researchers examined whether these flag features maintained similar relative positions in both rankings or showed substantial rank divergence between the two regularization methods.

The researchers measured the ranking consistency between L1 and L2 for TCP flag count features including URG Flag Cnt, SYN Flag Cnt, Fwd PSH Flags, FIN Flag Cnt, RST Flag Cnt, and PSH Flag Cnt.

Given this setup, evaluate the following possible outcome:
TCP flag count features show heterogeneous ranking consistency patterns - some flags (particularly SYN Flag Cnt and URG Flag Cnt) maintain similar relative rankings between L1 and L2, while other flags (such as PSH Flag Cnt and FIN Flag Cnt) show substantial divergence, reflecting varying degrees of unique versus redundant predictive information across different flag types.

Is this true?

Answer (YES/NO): NO